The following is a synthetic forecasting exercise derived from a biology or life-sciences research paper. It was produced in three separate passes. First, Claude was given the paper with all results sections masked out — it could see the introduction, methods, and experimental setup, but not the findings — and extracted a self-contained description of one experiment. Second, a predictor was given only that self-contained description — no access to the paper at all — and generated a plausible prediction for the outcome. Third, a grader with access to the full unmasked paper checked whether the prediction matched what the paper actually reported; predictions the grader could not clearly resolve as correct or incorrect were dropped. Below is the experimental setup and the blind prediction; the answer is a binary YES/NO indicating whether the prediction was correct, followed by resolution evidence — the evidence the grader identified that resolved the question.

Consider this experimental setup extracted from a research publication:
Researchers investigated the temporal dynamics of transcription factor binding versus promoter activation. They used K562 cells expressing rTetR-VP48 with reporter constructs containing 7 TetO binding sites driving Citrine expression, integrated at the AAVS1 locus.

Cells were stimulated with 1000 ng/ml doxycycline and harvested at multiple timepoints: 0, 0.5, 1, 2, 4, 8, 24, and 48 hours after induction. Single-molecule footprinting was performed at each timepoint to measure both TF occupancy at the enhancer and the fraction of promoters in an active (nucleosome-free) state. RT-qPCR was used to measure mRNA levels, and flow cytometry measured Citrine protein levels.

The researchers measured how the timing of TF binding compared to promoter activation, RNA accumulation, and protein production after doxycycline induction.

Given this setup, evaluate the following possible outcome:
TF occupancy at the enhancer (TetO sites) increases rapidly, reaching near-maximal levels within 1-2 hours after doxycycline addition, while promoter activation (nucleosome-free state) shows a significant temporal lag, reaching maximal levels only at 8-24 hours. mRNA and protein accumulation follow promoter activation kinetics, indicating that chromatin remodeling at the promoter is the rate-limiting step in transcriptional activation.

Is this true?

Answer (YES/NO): NO